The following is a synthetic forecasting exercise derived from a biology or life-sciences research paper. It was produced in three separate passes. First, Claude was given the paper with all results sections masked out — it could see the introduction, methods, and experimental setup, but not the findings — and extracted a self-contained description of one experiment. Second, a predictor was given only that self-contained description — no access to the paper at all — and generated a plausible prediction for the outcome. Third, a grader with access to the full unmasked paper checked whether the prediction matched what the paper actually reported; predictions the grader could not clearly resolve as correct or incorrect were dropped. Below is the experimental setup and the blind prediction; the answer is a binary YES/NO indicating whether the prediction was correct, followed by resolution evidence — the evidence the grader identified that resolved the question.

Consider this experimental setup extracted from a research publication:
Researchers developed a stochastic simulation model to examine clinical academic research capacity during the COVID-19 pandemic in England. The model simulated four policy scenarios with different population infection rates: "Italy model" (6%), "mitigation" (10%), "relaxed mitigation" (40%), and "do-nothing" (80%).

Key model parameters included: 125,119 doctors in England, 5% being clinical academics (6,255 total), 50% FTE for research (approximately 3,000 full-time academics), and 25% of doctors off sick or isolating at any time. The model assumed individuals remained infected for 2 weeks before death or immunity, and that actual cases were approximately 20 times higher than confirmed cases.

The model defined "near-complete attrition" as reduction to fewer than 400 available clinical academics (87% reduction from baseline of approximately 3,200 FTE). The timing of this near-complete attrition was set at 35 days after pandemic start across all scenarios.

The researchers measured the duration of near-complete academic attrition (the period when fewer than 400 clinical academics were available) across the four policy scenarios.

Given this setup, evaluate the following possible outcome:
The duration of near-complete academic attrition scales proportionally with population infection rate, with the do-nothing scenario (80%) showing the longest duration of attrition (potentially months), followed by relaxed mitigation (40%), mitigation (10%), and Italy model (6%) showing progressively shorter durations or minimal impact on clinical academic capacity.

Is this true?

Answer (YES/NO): NO